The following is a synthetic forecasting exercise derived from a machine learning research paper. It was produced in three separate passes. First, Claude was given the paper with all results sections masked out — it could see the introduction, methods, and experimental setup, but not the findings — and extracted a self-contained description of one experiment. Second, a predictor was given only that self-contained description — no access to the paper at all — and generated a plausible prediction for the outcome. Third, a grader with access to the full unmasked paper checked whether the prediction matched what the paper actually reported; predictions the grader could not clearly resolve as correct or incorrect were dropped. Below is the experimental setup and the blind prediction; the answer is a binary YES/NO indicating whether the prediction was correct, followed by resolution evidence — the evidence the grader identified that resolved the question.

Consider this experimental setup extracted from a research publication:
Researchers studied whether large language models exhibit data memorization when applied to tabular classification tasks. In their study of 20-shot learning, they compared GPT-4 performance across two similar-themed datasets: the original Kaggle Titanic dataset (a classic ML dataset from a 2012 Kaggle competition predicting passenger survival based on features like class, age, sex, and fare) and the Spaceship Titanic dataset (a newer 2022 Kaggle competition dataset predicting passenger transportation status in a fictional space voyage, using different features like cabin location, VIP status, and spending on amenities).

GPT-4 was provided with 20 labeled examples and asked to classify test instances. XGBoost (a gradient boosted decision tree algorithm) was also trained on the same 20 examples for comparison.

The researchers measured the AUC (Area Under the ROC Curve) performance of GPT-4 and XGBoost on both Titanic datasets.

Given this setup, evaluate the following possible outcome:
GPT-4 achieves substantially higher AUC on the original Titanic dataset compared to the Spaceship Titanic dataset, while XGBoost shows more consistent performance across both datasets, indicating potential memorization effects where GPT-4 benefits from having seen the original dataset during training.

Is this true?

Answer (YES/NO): YES